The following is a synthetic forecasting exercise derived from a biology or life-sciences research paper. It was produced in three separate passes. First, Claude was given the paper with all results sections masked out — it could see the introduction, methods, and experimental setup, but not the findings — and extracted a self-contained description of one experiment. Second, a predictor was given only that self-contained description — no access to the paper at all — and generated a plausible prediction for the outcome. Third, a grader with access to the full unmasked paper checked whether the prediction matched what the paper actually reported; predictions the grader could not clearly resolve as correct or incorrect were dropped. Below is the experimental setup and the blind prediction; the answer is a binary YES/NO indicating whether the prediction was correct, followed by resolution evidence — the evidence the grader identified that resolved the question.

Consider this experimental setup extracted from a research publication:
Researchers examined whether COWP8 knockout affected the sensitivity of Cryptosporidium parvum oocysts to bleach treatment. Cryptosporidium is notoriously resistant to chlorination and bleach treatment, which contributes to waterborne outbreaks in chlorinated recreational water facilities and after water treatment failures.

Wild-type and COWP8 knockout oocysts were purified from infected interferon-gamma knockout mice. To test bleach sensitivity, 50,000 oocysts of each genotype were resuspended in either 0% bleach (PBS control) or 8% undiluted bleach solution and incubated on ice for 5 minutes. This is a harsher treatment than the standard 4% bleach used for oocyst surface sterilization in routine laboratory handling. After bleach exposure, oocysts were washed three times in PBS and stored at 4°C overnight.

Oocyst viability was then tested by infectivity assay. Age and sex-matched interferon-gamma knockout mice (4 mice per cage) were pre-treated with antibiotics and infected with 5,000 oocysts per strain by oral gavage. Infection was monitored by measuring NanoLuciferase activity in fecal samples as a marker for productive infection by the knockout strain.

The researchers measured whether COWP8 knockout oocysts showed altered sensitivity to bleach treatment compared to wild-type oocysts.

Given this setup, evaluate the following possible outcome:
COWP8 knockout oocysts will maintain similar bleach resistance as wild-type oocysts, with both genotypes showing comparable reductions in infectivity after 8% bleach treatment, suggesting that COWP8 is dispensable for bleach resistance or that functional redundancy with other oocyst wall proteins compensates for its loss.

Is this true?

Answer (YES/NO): YES